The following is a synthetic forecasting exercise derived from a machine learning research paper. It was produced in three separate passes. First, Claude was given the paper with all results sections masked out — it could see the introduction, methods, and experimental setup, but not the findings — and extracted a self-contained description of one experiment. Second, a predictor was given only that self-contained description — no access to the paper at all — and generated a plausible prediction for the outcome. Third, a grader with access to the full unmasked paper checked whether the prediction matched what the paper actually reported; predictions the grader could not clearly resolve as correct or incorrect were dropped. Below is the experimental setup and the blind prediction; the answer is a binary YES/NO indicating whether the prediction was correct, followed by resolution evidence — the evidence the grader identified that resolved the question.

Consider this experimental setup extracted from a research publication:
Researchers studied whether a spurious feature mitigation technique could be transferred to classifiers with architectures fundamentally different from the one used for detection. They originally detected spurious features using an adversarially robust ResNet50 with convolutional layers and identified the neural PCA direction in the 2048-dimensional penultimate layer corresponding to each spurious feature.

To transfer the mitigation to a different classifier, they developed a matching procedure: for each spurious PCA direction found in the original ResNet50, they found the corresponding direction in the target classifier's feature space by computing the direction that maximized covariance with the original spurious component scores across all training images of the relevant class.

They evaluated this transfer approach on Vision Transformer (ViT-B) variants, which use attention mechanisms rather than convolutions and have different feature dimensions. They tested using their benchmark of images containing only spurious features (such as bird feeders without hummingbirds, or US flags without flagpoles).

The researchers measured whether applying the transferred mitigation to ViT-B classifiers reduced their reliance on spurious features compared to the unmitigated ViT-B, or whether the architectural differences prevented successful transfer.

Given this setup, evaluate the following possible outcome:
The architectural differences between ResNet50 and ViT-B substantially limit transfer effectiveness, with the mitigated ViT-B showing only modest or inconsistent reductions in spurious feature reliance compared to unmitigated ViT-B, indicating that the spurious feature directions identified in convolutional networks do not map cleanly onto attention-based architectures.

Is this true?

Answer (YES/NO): NO